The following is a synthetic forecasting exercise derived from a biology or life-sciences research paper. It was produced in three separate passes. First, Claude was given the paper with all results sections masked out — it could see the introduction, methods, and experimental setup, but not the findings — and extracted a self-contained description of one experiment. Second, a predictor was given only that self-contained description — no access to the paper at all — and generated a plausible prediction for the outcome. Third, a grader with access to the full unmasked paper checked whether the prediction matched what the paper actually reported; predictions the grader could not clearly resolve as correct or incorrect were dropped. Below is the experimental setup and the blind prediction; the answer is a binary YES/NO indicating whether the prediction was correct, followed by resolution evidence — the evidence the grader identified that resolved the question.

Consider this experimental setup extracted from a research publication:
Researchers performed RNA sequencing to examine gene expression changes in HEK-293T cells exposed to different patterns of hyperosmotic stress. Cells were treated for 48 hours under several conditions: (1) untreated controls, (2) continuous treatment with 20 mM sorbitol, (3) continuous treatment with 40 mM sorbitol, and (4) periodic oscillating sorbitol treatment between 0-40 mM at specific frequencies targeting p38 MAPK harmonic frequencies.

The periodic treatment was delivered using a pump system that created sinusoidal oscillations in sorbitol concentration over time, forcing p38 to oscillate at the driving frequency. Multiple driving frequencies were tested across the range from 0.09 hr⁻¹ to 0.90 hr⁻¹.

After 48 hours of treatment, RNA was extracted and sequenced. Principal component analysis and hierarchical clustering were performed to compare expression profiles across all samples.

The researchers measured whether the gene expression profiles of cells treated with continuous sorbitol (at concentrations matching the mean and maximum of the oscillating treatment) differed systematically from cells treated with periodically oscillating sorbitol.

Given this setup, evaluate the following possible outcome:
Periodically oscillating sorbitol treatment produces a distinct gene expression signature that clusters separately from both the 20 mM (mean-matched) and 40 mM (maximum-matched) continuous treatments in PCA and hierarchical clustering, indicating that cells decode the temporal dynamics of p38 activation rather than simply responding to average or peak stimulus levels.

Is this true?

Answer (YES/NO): YES